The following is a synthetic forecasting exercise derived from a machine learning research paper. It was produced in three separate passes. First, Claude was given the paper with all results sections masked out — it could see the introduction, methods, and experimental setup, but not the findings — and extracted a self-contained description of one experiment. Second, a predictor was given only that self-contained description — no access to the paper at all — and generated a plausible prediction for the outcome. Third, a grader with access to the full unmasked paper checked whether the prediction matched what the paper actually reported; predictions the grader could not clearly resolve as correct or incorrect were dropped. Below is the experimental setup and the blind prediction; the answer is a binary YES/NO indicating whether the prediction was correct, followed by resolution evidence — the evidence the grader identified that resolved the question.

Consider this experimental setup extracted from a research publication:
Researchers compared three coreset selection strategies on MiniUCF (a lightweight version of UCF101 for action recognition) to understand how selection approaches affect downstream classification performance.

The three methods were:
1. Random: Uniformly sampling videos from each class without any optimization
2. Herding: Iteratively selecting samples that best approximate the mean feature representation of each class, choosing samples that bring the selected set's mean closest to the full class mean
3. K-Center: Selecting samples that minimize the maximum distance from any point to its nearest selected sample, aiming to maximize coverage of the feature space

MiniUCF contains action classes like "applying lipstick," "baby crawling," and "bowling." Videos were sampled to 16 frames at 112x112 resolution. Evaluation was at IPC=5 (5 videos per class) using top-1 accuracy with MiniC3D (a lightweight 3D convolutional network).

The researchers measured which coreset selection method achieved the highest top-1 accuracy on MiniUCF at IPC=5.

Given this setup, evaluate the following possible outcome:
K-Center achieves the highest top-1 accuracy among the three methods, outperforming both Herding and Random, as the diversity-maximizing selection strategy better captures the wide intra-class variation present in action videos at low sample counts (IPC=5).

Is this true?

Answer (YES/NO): NO